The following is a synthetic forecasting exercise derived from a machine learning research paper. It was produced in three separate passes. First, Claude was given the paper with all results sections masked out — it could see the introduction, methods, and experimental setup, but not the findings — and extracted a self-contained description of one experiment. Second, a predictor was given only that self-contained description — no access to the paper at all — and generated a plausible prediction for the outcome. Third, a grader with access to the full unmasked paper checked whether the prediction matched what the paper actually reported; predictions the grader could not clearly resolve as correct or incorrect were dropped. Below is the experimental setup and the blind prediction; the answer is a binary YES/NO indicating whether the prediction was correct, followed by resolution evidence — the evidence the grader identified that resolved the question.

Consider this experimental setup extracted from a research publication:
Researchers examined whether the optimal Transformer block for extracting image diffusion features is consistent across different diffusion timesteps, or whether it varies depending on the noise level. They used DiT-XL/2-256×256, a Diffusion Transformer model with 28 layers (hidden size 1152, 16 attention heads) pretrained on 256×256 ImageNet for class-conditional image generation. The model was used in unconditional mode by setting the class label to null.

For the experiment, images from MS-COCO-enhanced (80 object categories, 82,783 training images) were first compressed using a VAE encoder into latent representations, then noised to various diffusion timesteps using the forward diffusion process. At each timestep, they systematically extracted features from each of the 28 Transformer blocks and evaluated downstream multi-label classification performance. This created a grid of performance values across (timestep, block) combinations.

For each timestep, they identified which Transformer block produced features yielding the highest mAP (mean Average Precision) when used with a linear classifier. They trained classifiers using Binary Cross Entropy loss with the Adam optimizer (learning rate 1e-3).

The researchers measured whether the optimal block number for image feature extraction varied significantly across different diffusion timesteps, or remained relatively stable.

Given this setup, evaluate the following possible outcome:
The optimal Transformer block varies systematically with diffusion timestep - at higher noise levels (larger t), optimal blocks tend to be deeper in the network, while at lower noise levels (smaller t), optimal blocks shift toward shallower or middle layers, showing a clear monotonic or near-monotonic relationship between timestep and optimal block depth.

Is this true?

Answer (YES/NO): NO